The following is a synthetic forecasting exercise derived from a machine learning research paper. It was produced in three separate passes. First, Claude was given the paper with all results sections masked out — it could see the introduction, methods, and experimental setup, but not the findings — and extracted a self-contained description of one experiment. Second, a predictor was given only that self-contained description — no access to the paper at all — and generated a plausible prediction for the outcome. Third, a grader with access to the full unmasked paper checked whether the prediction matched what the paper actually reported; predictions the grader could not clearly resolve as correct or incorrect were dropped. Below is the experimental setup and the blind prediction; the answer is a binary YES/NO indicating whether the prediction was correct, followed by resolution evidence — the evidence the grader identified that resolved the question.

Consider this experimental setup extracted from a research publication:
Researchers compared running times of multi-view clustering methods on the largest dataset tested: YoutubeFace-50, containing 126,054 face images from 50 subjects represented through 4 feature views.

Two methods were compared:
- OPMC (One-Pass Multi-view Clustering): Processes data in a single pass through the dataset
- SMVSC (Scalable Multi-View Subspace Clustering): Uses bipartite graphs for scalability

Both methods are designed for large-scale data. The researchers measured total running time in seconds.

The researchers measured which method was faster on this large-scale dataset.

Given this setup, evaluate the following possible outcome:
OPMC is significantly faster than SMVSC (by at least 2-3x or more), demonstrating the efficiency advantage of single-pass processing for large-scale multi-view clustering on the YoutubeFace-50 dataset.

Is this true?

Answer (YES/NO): YES